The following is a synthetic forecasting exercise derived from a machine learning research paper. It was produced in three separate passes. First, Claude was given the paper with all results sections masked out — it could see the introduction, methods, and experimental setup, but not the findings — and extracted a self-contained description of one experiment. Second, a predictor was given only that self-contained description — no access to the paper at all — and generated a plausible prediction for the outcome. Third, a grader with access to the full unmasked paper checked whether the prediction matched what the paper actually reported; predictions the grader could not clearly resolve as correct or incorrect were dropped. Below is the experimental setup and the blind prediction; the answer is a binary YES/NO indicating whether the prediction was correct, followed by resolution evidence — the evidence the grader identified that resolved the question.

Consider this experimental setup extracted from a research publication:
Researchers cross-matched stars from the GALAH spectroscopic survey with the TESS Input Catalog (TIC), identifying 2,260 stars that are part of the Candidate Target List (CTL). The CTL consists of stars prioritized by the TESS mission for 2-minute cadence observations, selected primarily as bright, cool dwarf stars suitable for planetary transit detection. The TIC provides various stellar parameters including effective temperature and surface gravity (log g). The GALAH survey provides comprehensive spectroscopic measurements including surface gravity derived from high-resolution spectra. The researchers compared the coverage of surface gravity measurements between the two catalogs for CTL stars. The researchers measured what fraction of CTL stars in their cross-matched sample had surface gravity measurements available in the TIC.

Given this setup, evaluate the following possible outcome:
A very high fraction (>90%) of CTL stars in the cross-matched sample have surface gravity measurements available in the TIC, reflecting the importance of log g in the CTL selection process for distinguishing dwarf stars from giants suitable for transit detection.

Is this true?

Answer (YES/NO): NO